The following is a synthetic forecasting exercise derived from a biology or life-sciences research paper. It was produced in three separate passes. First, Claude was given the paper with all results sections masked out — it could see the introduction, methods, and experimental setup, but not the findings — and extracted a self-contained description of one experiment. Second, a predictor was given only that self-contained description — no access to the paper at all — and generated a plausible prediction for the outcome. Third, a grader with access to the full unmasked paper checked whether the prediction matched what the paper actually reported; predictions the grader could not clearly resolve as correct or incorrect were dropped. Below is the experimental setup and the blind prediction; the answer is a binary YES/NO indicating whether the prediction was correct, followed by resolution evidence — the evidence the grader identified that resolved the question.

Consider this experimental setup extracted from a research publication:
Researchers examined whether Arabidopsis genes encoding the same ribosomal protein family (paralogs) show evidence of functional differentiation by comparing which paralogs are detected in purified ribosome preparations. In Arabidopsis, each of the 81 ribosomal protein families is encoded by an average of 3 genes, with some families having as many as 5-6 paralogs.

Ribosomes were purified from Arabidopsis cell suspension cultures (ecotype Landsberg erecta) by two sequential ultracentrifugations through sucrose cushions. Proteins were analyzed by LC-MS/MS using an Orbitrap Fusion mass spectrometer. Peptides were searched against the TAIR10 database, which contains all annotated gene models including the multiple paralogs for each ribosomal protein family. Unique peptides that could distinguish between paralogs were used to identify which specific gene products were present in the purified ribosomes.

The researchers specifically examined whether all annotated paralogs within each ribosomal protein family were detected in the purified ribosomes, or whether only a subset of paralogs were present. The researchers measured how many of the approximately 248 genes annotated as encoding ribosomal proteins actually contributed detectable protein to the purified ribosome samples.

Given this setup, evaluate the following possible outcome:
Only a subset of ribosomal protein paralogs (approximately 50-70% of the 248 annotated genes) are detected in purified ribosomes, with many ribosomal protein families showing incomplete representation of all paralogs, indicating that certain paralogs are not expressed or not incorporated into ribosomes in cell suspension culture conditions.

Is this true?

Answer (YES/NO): NO